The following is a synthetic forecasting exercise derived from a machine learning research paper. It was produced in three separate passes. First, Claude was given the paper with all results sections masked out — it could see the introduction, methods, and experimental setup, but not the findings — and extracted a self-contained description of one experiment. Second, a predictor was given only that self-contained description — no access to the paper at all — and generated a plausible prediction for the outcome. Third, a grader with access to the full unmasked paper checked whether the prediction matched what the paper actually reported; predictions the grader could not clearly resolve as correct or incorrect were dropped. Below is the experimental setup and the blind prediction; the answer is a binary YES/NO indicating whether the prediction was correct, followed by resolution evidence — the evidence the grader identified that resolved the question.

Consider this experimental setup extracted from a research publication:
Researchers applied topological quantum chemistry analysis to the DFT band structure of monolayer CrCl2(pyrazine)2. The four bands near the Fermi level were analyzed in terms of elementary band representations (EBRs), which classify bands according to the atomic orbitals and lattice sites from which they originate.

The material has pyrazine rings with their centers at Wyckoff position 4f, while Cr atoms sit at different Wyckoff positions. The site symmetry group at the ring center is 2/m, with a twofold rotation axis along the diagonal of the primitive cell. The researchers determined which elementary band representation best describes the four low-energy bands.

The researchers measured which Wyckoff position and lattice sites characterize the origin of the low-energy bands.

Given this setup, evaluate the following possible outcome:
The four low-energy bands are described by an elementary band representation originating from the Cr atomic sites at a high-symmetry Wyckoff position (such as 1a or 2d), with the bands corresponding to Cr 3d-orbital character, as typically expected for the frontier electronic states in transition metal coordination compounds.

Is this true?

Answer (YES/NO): NO